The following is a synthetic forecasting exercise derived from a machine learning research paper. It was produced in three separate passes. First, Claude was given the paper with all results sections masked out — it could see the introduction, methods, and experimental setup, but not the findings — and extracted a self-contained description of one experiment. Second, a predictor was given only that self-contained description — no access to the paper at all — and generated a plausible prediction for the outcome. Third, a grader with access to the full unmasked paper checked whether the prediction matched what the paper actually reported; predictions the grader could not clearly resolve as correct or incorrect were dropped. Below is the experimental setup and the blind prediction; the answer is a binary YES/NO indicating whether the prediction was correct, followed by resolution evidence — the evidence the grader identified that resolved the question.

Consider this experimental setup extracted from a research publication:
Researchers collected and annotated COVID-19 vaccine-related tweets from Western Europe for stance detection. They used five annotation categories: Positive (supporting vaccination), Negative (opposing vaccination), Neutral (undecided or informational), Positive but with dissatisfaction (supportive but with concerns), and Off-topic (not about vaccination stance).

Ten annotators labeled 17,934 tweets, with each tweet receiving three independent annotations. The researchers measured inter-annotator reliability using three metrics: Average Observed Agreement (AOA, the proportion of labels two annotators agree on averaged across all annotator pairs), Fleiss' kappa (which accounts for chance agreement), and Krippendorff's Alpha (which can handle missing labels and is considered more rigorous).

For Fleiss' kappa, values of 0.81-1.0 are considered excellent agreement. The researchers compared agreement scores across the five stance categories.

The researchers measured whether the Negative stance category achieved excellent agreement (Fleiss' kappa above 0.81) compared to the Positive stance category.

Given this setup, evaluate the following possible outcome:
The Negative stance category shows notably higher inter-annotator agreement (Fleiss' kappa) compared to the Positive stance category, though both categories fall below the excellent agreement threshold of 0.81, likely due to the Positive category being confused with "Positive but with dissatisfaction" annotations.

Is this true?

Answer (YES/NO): NO